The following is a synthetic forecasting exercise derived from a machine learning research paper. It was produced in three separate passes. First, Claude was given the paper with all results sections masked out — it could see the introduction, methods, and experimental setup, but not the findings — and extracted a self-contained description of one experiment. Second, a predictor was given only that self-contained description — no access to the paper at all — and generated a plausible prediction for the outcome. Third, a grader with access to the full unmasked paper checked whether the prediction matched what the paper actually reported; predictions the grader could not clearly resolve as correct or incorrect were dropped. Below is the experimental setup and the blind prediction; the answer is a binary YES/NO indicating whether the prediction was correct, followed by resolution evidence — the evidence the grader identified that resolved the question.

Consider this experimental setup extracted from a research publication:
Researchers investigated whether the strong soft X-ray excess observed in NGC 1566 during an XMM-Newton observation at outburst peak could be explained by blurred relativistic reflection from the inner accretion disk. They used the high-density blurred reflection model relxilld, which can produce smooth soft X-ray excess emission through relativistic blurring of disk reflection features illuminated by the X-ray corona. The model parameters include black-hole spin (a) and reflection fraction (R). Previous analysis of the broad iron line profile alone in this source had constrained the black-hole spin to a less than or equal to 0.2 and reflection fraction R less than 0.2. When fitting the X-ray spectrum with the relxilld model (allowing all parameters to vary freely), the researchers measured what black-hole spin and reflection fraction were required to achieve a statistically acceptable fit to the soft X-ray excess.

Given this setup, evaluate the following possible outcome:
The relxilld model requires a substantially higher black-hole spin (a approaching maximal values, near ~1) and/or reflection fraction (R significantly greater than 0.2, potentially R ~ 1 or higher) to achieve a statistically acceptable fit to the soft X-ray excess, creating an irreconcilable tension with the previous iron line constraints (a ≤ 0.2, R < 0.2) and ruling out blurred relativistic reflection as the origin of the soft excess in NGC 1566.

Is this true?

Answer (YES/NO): YES